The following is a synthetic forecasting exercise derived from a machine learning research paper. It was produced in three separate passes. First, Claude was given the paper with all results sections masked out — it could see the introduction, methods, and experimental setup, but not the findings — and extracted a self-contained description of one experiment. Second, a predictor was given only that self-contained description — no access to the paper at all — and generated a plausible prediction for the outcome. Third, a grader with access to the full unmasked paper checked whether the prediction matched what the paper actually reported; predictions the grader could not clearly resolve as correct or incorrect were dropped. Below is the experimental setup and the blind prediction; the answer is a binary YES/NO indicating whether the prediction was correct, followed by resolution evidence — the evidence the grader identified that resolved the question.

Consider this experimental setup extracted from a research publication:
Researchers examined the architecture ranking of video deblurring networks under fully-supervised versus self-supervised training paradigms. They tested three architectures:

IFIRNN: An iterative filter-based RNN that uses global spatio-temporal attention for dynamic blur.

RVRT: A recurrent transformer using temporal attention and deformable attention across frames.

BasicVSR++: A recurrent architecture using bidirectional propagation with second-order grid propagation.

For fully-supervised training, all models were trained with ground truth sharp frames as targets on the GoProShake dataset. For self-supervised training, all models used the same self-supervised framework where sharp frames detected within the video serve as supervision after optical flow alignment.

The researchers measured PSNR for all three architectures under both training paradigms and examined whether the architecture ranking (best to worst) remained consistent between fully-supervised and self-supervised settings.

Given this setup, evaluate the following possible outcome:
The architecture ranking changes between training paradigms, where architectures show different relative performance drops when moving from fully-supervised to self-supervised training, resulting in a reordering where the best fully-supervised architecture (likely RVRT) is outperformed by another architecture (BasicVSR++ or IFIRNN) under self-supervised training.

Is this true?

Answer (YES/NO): NO